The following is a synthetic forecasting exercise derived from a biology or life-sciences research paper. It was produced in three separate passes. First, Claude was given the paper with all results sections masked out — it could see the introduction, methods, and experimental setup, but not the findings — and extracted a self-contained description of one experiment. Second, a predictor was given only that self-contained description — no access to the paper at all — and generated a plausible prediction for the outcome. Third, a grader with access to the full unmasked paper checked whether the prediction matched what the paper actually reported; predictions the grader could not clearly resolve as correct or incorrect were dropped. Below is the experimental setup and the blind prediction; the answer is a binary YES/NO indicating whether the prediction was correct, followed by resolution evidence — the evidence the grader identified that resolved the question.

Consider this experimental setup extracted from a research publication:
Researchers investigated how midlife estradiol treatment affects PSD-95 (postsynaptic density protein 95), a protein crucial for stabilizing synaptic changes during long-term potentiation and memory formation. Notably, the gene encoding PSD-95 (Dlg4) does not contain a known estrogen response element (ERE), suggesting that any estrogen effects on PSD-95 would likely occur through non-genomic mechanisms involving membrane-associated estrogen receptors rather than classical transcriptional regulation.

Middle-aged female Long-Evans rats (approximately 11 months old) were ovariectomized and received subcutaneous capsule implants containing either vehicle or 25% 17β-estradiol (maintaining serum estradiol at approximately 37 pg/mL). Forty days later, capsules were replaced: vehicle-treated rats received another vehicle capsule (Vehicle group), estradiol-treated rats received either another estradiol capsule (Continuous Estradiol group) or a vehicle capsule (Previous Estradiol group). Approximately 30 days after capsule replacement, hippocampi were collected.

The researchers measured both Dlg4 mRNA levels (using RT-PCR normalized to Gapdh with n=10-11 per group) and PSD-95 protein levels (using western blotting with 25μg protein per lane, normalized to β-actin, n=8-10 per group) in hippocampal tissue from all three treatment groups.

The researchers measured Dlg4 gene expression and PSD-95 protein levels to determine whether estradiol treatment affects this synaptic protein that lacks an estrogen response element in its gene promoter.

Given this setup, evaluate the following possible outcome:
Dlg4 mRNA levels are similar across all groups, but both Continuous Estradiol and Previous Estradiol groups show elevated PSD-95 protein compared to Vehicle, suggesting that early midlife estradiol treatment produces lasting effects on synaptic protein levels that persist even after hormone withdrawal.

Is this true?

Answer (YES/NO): NO